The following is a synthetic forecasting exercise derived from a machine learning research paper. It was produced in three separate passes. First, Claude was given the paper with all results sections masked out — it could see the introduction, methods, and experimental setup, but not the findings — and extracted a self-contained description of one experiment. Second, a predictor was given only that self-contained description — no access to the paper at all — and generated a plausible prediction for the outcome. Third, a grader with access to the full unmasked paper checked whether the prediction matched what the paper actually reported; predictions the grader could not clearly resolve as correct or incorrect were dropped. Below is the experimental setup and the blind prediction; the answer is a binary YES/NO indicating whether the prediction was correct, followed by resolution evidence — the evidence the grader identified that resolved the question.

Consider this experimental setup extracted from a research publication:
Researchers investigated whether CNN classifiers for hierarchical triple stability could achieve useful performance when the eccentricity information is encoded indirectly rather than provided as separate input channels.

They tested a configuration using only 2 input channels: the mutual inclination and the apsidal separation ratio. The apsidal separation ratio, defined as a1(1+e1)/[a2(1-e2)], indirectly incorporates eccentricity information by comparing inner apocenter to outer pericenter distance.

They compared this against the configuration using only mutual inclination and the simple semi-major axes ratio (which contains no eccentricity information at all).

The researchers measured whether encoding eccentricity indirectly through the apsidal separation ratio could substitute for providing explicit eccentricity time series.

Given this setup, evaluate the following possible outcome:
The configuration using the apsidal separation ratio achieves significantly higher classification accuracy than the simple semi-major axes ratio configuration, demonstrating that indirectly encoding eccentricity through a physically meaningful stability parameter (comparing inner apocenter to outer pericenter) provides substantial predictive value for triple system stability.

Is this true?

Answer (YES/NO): NO